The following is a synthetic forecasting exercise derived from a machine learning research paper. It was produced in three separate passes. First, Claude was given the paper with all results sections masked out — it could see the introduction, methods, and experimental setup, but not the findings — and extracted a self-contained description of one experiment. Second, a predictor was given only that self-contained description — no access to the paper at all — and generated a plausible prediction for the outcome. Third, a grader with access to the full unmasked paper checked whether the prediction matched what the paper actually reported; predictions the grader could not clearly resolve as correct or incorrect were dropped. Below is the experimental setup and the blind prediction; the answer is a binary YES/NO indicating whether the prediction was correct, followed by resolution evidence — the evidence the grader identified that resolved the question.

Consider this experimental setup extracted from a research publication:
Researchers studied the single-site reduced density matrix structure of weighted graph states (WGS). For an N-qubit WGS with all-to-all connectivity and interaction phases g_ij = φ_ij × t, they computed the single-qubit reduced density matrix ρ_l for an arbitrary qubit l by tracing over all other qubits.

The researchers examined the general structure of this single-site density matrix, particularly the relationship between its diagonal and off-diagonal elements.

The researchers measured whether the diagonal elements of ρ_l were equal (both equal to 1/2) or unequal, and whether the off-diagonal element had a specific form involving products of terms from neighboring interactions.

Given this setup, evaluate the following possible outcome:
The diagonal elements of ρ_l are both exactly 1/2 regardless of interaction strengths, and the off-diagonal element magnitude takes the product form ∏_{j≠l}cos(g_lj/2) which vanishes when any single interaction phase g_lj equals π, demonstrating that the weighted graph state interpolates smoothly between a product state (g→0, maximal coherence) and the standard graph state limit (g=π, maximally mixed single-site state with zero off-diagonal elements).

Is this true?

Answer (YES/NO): NO